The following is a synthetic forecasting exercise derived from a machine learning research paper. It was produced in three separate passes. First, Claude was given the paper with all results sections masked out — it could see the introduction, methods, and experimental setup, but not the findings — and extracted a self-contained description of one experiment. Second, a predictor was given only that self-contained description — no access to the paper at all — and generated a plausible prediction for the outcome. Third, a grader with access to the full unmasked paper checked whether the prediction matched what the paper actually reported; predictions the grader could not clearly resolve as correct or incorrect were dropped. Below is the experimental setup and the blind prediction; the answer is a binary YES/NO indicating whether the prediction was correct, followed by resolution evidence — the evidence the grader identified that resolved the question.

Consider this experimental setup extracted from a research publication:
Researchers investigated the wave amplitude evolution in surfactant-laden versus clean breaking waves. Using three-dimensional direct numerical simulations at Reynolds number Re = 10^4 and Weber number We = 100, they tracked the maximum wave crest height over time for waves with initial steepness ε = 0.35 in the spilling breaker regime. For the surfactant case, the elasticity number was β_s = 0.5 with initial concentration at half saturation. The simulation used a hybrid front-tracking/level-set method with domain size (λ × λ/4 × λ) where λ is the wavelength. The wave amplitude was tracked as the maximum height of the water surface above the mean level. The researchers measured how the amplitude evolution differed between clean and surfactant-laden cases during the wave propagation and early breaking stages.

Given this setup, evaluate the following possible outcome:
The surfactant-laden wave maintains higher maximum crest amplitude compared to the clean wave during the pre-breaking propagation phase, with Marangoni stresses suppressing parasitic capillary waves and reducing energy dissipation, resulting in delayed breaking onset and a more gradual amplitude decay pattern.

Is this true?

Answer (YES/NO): NO